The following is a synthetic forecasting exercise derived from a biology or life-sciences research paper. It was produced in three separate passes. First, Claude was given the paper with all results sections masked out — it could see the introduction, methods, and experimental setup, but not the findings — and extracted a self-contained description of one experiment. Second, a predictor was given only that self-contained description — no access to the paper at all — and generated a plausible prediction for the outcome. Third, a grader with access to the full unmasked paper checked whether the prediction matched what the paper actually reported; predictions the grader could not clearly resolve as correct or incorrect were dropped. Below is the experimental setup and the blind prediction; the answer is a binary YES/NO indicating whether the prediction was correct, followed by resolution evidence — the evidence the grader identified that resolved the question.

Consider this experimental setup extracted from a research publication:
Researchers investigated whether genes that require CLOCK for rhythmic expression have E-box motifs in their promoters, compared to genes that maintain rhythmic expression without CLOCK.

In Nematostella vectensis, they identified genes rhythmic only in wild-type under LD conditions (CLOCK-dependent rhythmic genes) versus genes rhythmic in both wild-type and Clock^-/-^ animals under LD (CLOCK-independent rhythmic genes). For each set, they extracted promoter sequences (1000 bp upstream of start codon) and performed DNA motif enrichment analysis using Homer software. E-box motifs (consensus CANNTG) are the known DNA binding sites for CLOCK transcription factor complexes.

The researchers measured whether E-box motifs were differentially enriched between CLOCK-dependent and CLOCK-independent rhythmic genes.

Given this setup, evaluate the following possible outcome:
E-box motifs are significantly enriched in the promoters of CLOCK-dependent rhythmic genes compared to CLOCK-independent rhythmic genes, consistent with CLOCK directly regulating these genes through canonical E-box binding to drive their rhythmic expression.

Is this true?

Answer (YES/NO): YES